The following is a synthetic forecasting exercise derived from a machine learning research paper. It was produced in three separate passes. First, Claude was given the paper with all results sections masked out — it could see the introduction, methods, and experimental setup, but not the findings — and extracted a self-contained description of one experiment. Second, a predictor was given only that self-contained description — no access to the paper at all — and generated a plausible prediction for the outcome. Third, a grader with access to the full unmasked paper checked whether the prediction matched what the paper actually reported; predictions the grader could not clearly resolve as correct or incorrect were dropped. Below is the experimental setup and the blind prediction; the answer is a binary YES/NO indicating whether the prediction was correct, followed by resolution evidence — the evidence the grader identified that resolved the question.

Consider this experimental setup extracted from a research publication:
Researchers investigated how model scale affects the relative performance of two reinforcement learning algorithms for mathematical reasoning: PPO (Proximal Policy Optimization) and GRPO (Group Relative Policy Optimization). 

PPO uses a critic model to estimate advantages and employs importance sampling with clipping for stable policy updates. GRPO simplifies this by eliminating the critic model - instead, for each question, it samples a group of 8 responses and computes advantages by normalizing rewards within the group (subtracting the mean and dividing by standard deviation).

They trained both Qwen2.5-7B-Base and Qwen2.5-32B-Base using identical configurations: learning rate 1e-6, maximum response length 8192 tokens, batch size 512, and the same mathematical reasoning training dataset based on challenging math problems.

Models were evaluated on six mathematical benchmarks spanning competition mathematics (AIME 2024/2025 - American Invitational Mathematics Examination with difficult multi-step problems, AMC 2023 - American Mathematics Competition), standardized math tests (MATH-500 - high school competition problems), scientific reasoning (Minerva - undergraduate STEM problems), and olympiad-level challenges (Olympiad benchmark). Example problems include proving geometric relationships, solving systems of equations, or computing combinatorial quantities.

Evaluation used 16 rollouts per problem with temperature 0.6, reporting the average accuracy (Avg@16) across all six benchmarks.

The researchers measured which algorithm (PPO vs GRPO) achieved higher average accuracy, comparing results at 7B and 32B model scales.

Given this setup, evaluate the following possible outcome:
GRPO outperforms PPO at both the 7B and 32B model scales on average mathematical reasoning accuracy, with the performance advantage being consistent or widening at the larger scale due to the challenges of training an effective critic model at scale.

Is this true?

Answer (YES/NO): NO